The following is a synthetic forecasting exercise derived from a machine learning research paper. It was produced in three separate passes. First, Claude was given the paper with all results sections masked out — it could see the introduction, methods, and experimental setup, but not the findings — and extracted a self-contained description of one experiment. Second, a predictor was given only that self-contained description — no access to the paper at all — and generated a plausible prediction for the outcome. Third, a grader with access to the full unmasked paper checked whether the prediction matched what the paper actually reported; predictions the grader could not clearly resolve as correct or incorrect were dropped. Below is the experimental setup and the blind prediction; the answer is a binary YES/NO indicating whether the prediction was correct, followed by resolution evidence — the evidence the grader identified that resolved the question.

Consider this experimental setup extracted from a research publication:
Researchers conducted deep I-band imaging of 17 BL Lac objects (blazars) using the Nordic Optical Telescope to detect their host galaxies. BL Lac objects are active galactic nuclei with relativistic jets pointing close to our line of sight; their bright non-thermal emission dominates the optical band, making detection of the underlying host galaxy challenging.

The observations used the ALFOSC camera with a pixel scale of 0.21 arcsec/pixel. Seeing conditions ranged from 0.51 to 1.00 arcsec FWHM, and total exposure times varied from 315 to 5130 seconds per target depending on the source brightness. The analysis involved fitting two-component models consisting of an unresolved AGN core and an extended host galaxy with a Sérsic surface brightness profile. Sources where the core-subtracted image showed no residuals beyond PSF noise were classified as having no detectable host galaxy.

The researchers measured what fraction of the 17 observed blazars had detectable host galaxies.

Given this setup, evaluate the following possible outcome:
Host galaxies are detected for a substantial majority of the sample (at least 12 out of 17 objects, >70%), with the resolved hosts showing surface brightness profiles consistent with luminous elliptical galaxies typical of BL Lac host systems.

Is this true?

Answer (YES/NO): NO